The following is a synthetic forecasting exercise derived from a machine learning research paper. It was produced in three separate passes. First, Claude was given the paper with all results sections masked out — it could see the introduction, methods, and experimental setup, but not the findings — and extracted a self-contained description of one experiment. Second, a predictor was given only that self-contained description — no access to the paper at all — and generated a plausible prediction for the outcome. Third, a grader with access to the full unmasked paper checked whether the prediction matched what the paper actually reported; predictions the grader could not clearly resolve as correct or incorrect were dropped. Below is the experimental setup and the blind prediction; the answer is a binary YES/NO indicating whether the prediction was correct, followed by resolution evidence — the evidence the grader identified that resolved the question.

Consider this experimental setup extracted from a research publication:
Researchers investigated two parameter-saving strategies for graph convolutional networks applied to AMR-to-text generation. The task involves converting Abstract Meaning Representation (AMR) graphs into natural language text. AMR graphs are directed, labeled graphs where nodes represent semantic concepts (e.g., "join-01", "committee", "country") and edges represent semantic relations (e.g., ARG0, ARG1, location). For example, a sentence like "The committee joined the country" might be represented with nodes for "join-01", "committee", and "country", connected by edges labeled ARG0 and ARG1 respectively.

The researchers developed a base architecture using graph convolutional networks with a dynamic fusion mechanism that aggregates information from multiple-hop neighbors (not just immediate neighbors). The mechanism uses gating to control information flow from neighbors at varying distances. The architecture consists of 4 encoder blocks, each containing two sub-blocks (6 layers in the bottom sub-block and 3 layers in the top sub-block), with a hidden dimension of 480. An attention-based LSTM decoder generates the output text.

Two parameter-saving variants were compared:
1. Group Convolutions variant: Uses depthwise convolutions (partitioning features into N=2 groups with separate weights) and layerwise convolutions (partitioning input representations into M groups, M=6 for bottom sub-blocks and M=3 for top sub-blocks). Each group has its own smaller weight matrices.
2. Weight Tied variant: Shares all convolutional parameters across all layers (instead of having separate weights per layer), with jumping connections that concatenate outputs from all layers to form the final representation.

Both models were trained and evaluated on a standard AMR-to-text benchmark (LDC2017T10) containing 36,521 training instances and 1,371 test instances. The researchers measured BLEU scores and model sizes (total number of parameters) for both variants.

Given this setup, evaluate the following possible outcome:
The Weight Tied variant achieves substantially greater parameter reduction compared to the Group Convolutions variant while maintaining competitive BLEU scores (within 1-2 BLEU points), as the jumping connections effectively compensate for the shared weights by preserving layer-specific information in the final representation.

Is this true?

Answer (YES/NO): NO